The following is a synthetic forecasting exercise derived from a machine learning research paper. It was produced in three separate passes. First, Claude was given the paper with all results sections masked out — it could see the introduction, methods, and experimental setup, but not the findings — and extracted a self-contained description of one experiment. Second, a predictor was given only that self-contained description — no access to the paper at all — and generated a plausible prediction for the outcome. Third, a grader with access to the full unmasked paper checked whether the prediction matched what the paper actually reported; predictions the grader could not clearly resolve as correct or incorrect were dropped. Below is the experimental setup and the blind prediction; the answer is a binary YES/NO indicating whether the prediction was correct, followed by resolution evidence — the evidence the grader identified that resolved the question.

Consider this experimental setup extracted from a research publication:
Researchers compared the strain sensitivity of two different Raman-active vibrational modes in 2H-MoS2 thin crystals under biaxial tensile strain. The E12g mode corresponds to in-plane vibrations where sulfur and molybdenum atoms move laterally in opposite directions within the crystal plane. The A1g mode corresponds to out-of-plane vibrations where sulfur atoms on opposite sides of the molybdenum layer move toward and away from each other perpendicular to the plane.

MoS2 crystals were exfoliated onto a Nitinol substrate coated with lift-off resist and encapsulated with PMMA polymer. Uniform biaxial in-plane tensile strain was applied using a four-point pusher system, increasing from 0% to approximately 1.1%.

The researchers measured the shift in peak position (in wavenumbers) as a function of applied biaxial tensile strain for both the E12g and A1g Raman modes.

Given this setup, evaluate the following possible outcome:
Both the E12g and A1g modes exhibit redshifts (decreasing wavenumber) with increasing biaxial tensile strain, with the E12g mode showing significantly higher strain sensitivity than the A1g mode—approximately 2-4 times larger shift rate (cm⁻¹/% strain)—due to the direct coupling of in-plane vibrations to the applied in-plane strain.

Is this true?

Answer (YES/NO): YES